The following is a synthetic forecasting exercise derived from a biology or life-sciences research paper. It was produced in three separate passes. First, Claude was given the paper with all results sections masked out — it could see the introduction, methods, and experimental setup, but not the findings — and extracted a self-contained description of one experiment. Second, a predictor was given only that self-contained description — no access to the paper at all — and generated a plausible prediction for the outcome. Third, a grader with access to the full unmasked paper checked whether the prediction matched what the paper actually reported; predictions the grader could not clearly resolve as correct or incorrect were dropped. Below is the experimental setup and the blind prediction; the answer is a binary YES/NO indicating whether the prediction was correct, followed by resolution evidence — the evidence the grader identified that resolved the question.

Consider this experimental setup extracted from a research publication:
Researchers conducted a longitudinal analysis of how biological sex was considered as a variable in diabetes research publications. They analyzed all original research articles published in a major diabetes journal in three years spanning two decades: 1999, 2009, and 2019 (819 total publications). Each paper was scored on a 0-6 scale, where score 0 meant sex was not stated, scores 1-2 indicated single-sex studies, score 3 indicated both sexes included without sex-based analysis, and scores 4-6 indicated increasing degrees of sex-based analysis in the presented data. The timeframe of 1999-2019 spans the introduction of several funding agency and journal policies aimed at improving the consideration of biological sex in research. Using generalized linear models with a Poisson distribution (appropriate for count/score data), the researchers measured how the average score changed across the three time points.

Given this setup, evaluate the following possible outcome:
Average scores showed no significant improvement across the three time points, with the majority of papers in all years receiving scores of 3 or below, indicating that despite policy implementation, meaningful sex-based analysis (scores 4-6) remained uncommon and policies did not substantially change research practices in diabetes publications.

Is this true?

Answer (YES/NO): NO